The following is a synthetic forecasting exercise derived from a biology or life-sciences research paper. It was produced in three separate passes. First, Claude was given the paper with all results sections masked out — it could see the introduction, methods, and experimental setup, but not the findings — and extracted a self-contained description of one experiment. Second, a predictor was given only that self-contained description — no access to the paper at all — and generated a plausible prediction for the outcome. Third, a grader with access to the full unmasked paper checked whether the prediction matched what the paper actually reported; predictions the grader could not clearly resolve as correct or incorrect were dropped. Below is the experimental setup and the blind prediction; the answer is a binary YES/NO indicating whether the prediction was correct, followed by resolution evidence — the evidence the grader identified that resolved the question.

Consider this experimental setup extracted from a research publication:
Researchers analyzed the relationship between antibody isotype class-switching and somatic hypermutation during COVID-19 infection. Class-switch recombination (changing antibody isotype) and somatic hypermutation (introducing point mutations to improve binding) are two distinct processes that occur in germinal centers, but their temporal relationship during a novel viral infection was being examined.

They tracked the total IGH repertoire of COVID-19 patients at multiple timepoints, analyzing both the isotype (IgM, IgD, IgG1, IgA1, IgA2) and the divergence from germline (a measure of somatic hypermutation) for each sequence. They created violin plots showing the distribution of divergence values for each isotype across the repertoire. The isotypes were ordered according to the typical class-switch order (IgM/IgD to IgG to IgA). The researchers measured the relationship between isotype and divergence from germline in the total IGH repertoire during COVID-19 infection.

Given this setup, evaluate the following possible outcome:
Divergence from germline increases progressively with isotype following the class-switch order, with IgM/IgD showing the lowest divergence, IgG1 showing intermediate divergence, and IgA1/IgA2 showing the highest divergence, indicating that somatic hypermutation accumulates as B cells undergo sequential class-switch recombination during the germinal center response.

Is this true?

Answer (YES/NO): NO